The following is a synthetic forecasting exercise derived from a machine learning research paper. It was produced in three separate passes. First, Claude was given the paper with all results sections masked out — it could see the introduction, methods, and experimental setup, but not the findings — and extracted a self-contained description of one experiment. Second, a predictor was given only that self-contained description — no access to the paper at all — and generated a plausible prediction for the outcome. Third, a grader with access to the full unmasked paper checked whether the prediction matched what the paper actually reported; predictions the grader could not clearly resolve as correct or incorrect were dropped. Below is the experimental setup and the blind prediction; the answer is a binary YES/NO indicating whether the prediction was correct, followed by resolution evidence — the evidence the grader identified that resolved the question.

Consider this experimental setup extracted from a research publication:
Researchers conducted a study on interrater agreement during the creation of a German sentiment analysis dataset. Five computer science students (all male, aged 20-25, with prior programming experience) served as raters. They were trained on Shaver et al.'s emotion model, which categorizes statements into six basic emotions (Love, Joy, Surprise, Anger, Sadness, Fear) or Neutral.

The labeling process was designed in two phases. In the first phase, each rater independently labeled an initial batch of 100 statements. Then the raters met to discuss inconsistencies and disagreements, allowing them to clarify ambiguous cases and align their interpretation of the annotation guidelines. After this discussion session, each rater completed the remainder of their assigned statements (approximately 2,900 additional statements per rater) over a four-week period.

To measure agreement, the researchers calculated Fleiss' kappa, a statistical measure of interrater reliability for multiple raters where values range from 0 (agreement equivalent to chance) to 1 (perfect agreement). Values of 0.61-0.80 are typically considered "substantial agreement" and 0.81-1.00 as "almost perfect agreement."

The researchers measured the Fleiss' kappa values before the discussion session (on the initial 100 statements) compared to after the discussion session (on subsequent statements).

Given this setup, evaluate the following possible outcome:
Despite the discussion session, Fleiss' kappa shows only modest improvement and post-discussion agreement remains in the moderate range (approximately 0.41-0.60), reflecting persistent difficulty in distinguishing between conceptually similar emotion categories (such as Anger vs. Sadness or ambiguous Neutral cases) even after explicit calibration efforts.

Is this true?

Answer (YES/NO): NO